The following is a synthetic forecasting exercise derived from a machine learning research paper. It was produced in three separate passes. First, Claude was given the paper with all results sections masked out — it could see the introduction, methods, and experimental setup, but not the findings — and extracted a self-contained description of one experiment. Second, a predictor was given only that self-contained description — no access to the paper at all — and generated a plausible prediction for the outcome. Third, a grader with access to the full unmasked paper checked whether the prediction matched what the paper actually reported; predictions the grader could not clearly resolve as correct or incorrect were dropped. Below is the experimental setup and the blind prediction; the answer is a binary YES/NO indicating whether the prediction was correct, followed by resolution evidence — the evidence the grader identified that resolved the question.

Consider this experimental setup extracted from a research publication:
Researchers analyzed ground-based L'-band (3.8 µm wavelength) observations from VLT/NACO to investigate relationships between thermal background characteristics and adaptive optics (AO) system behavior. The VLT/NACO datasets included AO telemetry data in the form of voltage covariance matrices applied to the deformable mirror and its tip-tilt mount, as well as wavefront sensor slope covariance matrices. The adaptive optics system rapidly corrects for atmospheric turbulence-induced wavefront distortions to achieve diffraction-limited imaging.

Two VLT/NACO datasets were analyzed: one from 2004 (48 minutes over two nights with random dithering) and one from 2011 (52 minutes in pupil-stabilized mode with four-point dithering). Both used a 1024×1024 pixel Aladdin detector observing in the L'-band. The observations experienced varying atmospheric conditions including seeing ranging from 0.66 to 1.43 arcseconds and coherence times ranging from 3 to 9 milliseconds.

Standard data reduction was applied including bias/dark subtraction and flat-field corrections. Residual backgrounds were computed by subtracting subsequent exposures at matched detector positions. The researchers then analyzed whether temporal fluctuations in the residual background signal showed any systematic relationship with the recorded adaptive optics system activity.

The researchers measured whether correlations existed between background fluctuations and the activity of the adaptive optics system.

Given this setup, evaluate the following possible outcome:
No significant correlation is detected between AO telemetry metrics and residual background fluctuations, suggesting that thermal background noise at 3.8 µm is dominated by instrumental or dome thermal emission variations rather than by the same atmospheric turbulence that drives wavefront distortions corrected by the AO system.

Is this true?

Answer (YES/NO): NO